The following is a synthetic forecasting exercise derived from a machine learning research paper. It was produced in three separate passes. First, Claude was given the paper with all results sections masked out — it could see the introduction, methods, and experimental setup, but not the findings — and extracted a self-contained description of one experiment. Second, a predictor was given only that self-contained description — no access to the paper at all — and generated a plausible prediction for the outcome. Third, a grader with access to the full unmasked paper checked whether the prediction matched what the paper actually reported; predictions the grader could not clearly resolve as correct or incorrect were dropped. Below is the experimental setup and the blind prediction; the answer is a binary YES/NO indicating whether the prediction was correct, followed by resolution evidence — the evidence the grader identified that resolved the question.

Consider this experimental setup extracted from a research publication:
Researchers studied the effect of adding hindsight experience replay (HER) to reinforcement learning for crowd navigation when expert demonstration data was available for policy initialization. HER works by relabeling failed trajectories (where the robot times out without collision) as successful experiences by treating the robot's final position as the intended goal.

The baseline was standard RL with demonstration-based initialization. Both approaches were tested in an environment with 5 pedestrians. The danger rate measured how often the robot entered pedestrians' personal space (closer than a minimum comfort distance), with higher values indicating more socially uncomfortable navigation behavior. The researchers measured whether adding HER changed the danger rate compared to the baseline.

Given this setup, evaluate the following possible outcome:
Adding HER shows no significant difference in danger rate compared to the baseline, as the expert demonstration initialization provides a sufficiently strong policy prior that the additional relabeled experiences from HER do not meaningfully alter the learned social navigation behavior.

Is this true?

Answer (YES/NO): NO